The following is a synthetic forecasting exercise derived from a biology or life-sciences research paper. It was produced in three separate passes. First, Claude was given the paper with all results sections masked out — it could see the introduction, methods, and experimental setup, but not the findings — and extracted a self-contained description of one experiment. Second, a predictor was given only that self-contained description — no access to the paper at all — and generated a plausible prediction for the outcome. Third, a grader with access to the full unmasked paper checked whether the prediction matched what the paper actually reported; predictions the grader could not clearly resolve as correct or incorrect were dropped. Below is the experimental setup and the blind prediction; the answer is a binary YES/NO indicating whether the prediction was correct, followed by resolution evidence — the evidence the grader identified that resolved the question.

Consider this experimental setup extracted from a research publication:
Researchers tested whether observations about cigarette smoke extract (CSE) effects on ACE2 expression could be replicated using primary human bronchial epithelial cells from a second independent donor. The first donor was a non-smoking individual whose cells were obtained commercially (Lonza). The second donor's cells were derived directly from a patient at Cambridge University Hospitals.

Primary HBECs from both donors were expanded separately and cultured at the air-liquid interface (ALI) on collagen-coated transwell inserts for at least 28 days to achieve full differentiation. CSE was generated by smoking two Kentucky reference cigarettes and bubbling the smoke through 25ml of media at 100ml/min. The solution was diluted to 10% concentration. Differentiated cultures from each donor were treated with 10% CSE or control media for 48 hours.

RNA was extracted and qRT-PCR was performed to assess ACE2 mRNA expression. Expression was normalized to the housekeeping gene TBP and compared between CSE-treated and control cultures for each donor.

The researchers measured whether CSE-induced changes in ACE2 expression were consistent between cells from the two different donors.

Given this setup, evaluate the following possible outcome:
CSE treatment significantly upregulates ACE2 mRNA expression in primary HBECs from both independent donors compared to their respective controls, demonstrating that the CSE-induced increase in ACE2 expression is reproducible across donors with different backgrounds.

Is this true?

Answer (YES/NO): YES